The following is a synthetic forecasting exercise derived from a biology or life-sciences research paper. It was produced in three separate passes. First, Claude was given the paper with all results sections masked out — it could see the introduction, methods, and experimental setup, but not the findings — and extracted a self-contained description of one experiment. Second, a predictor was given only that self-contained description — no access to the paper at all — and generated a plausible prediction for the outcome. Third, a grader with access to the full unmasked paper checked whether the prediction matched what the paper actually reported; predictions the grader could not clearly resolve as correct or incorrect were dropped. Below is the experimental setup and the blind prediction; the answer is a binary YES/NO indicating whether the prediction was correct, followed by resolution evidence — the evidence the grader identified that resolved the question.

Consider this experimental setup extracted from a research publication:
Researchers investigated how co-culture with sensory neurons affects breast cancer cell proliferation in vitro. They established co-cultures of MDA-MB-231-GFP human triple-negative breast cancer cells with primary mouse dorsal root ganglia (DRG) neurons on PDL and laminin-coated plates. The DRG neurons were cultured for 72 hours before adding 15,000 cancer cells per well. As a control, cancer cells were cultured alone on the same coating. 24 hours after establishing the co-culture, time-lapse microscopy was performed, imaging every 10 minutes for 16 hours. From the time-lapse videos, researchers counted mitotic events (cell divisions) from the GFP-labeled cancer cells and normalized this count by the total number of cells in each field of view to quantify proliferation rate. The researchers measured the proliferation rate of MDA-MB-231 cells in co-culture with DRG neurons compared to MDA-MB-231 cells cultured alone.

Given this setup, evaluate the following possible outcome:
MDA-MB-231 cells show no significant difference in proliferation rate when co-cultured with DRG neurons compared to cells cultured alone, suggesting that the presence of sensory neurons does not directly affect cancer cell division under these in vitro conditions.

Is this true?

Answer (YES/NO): YES